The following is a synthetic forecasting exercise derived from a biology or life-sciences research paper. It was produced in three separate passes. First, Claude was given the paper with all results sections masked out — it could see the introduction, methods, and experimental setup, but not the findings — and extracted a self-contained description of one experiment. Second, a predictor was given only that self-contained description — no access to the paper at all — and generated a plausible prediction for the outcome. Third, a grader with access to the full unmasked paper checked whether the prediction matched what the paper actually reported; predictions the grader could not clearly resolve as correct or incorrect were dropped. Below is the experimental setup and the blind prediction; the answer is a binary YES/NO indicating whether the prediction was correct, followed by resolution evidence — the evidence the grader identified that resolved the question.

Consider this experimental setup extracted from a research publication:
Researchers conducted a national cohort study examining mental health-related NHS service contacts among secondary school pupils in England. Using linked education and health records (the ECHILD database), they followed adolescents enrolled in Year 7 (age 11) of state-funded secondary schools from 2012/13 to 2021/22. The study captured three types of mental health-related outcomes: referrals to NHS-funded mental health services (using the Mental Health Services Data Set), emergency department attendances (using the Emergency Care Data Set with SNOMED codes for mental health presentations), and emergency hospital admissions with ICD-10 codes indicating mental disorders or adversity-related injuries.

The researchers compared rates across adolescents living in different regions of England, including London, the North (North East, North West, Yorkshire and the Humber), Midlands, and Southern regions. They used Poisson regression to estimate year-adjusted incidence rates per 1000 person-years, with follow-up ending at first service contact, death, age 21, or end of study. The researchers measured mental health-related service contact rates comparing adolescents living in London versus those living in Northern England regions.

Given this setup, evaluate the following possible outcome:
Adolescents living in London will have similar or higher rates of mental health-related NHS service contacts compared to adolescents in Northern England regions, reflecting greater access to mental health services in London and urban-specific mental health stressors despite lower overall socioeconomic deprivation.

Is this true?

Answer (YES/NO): NO